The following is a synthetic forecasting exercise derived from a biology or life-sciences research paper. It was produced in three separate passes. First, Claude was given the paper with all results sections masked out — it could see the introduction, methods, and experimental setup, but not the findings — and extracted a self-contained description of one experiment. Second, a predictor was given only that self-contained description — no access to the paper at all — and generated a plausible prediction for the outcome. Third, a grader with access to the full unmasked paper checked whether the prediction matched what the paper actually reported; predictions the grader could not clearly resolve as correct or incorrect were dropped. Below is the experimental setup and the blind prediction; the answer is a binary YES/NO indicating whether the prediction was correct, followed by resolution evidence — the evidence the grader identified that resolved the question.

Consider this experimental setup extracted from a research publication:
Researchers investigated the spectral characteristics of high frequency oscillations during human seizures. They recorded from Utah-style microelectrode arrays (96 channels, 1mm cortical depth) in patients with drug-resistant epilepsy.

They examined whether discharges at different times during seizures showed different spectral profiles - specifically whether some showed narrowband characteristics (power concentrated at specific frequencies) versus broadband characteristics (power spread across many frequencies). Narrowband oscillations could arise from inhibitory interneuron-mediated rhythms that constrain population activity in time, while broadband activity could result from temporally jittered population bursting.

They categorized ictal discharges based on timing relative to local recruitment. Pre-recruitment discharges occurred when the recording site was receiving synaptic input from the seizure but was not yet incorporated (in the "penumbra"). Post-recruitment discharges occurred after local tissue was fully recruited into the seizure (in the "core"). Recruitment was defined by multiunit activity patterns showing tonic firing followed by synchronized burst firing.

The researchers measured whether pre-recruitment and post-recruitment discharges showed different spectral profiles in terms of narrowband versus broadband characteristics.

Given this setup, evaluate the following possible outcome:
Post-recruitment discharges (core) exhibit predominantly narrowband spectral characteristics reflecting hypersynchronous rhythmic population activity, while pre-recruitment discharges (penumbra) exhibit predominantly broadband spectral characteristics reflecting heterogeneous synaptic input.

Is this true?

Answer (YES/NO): NO